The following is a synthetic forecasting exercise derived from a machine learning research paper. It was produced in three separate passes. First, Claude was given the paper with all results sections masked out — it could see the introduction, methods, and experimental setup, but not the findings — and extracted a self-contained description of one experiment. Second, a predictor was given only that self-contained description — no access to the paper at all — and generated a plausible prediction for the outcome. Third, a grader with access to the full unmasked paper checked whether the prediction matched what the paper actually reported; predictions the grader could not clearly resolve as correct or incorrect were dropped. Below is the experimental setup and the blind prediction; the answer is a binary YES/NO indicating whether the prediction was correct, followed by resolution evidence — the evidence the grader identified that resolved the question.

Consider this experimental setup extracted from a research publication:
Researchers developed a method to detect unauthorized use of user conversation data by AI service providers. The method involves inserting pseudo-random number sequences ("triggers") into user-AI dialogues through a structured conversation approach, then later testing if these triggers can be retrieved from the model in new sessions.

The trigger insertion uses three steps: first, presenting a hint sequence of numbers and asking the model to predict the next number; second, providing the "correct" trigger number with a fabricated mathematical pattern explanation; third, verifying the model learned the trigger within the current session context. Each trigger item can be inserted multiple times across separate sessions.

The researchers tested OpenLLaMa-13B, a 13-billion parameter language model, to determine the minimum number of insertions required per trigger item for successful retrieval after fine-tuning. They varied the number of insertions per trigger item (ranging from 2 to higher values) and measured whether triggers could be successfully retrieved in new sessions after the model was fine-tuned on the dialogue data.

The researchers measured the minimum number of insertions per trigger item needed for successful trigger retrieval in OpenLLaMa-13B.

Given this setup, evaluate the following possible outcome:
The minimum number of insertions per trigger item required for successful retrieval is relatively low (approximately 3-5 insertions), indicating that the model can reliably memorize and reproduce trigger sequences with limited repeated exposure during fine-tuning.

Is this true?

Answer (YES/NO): NO